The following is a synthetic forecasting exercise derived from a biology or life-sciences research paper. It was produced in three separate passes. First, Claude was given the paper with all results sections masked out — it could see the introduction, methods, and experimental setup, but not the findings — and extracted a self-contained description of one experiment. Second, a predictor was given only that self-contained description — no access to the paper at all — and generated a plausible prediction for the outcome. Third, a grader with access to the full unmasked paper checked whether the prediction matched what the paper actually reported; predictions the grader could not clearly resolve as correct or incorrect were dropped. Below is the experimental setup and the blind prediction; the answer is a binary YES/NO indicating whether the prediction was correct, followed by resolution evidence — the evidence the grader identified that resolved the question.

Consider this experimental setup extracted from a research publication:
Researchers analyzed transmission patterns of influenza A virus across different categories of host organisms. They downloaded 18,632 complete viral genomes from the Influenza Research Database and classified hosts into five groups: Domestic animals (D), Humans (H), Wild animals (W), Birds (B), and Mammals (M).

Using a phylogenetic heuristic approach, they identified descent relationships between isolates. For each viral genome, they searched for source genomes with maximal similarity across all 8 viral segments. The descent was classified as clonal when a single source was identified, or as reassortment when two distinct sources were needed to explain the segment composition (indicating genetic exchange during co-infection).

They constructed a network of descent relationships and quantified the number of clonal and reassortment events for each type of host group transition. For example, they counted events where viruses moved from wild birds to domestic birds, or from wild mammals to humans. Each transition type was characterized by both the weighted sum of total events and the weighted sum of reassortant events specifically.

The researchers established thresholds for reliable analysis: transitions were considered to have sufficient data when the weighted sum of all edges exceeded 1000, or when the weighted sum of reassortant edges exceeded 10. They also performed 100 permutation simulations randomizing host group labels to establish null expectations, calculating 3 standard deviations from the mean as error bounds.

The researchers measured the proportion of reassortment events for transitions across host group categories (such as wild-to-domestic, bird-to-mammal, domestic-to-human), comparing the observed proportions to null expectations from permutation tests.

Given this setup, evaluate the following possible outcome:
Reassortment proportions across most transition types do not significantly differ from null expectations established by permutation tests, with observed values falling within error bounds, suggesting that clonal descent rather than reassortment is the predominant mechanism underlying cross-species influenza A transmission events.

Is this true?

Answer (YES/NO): NO